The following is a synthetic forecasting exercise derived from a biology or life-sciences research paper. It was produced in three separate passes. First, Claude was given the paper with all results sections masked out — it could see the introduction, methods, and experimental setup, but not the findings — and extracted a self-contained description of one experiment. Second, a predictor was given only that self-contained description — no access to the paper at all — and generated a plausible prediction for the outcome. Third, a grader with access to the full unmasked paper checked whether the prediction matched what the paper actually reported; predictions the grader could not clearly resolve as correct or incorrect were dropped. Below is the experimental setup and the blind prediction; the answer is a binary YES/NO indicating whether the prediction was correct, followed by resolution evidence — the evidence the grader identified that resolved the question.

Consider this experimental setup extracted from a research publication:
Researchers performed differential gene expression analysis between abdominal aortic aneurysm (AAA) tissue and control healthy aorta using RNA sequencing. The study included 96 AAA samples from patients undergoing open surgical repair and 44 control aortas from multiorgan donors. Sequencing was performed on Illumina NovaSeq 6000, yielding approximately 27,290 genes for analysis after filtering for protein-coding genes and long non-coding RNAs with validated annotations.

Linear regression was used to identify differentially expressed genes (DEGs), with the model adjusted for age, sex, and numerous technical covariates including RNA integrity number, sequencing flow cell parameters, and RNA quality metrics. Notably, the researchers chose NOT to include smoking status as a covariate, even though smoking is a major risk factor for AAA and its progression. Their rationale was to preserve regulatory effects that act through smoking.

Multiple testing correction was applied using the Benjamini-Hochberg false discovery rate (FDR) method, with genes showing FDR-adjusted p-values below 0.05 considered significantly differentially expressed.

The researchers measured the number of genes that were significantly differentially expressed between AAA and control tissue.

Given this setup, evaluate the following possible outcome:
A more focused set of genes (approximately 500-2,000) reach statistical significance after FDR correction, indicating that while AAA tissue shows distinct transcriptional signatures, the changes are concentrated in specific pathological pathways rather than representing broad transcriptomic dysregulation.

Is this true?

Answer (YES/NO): NO